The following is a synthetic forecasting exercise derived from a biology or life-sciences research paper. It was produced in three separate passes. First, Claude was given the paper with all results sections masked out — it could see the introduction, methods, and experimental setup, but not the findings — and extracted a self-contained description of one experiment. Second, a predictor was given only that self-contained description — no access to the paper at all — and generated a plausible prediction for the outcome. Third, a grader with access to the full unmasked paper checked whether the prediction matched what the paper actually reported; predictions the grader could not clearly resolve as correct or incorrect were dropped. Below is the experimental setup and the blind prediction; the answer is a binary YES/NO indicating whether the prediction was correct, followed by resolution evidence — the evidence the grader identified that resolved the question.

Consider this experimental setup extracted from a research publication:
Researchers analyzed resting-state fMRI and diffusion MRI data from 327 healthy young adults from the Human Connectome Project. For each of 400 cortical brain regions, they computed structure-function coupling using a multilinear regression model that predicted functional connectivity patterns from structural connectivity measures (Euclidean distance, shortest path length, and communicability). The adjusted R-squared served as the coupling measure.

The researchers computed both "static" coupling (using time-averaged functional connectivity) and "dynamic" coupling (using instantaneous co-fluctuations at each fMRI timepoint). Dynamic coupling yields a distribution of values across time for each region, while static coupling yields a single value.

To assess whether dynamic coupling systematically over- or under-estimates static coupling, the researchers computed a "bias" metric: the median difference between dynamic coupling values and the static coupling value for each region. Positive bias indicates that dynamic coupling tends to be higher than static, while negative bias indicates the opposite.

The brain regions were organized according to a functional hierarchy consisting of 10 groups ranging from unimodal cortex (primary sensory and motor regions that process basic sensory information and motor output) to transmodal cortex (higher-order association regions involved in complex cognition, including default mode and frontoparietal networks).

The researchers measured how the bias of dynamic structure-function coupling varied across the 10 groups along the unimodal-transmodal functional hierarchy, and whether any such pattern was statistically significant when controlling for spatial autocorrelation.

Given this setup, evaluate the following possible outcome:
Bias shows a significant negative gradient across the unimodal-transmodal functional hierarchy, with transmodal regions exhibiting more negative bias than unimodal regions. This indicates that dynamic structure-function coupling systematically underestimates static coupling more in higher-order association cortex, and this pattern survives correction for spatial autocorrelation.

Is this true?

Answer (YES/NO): NO